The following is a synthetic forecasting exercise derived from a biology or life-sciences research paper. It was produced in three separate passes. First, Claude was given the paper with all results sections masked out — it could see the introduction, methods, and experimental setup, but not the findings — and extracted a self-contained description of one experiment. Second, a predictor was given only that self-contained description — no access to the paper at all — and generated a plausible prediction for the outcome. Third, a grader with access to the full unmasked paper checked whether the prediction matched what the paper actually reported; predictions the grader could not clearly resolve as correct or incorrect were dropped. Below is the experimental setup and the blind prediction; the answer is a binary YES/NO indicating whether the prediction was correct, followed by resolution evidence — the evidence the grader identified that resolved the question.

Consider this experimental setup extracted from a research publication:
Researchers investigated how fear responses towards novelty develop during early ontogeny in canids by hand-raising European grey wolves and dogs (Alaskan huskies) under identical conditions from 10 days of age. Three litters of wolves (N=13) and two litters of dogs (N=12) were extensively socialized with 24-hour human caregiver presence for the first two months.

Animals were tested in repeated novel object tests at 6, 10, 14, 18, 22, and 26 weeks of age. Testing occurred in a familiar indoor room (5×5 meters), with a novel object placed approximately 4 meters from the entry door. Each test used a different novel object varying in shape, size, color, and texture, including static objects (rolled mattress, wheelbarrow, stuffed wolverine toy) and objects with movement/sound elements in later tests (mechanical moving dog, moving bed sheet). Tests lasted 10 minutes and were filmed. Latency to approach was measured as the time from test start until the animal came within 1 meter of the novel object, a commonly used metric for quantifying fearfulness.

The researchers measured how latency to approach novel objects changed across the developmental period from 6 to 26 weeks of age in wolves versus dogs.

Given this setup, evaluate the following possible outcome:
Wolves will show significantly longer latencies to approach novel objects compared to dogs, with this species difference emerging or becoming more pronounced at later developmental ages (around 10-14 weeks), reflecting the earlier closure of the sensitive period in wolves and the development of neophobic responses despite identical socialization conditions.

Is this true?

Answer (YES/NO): NO